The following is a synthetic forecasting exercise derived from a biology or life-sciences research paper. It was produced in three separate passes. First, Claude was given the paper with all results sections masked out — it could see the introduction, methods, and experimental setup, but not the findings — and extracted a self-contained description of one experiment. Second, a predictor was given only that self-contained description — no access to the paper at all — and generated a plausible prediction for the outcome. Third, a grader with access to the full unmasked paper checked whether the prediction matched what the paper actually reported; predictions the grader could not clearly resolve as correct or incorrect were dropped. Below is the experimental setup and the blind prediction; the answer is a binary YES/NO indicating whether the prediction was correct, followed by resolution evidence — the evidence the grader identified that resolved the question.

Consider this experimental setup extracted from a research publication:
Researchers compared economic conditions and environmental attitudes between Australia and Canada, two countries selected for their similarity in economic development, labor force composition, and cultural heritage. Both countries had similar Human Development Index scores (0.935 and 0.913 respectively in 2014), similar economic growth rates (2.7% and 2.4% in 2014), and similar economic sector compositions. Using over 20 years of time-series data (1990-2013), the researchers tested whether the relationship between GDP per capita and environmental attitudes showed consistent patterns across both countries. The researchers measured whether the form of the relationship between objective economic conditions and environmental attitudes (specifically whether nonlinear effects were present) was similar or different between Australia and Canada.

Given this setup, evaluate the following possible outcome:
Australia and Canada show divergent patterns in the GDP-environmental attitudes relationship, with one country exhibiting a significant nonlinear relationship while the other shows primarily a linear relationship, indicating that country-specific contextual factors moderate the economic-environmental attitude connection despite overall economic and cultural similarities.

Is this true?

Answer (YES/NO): NO